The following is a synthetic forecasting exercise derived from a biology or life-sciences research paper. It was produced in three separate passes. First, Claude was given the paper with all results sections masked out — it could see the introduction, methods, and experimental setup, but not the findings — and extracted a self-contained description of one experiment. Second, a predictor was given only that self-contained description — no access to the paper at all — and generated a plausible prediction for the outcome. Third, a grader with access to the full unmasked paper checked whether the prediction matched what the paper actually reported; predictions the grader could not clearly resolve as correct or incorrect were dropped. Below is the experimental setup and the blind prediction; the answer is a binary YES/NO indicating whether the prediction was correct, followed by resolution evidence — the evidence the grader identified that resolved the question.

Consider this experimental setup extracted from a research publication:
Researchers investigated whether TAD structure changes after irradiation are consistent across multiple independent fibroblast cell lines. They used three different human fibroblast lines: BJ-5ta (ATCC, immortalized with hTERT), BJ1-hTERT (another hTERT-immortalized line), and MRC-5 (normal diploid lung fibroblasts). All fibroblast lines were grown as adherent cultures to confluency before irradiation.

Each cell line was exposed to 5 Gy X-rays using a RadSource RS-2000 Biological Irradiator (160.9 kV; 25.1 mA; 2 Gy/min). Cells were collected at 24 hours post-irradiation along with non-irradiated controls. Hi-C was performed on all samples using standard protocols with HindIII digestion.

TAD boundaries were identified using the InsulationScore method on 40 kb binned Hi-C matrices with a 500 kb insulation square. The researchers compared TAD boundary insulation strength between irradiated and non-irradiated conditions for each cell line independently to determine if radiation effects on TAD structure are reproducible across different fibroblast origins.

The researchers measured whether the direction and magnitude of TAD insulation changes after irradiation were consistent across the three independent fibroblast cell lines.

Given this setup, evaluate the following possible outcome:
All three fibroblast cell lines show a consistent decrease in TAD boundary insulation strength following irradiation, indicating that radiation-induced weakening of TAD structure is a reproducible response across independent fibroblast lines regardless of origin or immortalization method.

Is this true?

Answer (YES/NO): NO